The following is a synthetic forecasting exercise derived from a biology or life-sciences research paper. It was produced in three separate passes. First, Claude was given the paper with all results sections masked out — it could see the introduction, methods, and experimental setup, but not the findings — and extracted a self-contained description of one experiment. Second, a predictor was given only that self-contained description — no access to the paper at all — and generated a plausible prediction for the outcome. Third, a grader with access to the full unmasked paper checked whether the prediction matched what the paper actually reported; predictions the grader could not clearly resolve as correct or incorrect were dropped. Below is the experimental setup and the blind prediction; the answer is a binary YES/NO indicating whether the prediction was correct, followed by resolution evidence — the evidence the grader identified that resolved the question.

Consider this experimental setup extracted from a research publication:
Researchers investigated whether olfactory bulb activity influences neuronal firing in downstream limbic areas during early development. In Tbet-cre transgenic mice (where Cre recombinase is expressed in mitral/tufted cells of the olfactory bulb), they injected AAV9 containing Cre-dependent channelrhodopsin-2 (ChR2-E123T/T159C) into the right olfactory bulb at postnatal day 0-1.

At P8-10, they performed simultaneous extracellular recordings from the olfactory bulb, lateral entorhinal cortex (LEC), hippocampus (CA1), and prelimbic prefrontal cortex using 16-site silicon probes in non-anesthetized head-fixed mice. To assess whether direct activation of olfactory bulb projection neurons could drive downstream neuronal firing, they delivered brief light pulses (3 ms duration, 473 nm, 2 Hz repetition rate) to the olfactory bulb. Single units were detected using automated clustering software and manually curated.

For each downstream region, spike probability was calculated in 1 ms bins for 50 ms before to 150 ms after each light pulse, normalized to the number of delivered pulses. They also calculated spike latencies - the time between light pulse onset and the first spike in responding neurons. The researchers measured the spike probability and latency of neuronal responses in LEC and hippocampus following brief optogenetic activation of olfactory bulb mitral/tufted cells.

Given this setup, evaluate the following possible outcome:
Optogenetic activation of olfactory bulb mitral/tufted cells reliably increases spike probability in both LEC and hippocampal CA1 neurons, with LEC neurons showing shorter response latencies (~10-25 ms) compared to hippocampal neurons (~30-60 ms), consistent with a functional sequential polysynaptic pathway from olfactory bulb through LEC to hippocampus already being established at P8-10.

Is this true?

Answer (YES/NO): NO